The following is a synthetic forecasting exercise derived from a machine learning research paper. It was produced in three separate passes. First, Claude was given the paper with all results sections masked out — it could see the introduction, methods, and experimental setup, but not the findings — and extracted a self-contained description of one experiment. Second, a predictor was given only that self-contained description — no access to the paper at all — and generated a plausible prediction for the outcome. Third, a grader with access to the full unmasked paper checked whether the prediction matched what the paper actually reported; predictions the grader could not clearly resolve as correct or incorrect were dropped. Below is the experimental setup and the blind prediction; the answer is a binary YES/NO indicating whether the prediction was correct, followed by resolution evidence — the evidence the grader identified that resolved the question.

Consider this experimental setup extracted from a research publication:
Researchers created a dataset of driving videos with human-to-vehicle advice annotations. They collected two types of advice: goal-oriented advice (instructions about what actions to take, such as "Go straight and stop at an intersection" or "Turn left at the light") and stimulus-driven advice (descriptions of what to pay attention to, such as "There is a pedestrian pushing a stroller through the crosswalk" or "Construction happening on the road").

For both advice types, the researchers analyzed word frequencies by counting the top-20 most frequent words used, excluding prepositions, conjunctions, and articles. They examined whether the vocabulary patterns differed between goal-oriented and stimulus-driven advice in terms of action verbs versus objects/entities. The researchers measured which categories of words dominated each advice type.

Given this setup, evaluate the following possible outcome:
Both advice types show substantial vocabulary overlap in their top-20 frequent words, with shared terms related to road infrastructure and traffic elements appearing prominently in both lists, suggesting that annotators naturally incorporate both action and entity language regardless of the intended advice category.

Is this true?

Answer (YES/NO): NO